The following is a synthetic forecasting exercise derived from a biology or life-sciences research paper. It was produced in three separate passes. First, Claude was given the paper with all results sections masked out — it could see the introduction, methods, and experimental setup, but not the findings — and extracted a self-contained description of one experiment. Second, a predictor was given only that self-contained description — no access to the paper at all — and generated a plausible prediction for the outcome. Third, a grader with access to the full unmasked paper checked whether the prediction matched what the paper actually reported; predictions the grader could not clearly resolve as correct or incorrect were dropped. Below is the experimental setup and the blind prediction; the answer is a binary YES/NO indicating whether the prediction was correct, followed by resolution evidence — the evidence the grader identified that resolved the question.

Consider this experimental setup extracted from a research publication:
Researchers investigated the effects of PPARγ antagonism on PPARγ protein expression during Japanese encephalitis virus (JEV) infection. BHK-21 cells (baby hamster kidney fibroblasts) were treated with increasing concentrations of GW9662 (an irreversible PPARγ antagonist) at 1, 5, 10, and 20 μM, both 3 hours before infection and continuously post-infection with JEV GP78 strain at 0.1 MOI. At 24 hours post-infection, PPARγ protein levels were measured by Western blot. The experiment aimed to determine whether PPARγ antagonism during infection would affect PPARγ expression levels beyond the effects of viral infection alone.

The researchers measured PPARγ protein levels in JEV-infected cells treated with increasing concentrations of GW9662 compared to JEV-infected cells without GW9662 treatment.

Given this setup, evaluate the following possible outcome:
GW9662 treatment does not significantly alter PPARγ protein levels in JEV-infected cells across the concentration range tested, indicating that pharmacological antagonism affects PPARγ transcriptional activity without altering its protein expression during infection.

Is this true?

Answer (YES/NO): NO